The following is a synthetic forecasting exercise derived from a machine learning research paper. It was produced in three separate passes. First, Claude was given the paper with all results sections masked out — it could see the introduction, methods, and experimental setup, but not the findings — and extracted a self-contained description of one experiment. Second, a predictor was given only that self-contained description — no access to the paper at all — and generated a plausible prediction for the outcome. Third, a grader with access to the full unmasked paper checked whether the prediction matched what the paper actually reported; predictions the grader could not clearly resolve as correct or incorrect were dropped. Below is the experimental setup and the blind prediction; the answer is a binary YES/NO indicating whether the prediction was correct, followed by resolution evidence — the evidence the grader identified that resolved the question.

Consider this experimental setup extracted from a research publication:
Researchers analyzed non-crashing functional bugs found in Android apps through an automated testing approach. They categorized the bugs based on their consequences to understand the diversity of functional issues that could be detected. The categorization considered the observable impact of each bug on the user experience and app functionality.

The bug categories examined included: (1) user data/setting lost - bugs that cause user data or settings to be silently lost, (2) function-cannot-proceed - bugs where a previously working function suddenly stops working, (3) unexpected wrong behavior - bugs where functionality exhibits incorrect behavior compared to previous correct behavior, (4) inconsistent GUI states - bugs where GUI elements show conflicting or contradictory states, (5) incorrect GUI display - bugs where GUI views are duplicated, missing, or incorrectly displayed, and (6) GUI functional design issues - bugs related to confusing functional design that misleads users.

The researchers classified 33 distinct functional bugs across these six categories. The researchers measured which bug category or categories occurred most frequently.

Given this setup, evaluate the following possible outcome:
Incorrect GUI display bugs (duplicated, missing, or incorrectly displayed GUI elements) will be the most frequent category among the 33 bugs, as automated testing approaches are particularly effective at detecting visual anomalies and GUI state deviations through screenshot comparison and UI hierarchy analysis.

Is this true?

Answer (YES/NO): NO